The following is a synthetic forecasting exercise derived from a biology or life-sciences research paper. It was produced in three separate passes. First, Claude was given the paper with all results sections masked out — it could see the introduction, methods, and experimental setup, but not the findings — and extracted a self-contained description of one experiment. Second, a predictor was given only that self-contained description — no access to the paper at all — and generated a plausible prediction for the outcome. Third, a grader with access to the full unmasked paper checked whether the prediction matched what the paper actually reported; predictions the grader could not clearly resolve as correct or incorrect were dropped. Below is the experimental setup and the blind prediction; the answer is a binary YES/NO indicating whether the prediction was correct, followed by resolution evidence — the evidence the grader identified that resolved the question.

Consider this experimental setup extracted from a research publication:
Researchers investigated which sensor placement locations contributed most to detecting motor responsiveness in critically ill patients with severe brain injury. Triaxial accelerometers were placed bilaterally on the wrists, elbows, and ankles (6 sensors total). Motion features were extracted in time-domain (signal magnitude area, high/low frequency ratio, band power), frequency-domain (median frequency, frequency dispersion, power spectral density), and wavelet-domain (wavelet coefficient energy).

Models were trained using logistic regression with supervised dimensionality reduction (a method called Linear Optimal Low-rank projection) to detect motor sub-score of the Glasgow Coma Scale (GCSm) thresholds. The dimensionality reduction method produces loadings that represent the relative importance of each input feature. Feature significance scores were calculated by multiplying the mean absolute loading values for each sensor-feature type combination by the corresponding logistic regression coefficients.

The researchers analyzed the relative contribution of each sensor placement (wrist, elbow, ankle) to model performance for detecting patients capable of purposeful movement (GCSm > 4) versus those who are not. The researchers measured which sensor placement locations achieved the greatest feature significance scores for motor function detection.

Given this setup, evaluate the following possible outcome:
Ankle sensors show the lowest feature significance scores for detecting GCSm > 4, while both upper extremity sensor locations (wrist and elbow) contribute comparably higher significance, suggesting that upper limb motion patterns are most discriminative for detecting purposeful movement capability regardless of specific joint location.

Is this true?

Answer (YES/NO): NO